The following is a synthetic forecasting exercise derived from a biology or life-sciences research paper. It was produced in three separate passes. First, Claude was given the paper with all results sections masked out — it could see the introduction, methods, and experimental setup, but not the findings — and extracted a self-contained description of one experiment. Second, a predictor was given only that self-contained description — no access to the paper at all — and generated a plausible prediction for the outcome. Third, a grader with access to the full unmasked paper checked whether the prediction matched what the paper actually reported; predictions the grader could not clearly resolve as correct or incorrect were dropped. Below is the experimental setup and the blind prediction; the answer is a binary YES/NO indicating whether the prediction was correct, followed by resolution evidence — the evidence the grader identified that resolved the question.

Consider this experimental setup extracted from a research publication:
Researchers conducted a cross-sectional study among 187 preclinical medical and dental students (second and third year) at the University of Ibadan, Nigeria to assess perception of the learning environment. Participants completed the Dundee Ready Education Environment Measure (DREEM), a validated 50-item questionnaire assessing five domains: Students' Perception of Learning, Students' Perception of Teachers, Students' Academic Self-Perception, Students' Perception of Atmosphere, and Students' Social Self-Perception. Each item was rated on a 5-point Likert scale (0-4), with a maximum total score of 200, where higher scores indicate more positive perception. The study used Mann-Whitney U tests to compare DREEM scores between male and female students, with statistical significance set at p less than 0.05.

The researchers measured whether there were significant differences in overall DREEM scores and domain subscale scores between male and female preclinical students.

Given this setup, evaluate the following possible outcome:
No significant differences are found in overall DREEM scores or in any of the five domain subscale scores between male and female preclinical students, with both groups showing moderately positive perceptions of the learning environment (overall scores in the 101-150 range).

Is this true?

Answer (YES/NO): NO